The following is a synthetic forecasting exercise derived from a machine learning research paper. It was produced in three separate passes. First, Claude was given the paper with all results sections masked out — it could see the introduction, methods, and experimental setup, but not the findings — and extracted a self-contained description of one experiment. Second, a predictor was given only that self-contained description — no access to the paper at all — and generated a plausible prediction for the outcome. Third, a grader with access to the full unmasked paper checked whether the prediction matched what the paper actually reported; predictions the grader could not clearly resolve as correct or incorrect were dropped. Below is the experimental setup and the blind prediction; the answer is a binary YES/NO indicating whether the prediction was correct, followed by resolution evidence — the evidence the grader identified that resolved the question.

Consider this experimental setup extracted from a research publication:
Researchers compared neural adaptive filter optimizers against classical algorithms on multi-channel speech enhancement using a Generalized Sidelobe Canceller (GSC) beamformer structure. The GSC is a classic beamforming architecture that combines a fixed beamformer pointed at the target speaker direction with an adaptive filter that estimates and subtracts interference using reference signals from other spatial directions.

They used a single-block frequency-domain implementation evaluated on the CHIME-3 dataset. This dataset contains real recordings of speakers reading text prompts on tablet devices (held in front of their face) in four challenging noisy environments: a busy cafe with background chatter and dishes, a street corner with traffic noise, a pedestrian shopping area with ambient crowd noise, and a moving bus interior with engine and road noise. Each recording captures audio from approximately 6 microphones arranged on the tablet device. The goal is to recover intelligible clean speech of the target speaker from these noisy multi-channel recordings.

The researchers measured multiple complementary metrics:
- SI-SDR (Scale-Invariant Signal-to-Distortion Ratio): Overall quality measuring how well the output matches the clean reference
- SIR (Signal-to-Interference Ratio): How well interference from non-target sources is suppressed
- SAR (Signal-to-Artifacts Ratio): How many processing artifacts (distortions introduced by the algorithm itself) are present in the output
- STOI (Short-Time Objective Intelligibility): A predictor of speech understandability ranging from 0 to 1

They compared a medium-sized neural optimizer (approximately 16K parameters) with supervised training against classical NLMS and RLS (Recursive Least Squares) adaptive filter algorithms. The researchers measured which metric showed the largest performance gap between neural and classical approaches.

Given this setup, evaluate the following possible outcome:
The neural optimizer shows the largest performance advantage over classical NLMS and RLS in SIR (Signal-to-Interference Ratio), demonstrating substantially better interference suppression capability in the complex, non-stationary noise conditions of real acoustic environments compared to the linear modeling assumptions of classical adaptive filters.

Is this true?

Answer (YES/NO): YES